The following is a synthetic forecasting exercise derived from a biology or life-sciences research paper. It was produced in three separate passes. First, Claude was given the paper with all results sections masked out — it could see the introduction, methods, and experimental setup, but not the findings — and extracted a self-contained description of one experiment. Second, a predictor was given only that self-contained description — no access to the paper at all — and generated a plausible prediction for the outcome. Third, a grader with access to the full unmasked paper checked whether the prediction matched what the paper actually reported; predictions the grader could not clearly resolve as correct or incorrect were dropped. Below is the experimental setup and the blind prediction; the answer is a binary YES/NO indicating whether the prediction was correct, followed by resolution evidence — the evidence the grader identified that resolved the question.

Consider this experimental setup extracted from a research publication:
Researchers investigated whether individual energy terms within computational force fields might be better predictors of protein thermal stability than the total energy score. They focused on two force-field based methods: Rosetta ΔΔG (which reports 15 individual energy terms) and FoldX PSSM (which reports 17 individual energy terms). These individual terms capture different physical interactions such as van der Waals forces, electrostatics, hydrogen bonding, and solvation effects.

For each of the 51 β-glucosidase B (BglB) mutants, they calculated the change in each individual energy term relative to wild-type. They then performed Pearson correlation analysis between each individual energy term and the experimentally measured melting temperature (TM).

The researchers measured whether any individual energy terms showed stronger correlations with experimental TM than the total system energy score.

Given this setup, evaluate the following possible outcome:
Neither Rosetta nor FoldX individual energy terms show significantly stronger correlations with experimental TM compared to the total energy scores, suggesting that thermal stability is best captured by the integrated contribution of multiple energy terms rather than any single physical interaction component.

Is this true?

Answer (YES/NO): YES